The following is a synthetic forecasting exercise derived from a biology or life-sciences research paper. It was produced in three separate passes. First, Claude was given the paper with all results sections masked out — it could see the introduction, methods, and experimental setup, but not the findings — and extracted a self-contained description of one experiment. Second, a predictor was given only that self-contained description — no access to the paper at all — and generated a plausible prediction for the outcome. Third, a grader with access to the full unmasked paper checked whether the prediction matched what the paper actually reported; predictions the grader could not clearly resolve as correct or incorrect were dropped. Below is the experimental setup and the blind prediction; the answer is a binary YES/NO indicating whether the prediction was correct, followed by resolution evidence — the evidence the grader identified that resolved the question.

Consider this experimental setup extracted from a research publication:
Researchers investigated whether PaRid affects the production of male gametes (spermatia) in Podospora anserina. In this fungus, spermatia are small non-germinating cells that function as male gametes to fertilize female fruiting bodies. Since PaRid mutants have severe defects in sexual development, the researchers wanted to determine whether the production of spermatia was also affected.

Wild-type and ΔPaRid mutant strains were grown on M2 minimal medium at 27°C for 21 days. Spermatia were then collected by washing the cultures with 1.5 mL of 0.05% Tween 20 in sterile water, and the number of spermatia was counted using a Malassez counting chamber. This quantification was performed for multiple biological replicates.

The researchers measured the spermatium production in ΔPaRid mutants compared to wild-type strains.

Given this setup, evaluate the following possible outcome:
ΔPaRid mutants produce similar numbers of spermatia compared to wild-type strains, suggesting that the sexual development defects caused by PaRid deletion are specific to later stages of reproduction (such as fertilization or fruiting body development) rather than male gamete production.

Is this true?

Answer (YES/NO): YES